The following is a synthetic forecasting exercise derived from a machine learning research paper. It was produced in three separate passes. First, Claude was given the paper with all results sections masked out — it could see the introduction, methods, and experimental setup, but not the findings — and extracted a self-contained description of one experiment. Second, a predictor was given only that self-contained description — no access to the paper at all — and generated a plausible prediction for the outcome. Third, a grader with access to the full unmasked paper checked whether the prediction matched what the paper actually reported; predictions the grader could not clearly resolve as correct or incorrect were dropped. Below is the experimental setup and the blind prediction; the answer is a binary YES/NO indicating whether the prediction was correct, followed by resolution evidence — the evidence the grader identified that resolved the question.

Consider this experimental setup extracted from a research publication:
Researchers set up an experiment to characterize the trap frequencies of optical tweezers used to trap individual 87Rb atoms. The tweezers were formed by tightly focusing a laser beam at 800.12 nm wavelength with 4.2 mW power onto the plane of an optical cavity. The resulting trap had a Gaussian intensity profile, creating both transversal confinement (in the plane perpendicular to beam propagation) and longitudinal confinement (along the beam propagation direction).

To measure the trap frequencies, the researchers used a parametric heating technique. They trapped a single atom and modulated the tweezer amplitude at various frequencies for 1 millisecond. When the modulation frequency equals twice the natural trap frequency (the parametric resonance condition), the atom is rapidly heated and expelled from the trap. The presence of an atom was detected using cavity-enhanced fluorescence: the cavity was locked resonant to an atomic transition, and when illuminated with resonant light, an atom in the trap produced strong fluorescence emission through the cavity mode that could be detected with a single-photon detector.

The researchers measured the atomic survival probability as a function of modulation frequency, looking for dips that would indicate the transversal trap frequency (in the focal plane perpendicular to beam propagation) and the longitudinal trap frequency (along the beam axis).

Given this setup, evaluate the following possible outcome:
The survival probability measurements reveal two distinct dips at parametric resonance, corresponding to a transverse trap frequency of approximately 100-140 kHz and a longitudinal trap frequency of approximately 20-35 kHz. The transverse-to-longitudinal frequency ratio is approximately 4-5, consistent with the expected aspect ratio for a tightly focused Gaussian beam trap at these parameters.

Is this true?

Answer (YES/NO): NO